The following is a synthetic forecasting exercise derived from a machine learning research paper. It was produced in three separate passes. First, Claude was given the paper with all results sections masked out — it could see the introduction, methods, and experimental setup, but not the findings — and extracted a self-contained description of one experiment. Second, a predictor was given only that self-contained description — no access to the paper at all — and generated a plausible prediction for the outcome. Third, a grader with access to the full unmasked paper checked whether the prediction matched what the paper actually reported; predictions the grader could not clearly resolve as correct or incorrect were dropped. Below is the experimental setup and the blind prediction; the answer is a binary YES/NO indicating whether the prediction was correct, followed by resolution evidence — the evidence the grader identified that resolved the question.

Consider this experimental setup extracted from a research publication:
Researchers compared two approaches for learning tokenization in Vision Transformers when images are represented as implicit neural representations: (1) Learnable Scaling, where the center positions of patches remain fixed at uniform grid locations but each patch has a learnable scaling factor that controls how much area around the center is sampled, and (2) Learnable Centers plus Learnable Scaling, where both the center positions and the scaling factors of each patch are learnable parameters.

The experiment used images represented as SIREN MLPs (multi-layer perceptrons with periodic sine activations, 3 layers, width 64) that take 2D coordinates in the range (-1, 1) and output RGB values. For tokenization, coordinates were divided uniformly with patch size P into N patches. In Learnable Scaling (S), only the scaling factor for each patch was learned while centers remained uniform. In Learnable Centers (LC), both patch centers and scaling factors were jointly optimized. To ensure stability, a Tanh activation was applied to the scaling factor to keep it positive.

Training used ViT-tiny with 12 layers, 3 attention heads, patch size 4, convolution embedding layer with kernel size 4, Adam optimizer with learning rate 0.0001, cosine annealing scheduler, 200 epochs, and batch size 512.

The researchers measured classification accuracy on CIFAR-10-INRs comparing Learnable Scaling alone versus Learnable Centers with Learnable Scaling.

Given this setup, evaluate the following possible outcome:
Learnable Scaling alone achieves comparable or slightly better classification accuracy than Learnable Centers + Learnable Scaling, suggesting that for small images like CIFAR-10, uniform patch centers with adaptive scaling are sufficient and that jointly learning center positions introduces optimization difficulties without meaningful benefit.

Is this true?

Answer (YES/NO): NO